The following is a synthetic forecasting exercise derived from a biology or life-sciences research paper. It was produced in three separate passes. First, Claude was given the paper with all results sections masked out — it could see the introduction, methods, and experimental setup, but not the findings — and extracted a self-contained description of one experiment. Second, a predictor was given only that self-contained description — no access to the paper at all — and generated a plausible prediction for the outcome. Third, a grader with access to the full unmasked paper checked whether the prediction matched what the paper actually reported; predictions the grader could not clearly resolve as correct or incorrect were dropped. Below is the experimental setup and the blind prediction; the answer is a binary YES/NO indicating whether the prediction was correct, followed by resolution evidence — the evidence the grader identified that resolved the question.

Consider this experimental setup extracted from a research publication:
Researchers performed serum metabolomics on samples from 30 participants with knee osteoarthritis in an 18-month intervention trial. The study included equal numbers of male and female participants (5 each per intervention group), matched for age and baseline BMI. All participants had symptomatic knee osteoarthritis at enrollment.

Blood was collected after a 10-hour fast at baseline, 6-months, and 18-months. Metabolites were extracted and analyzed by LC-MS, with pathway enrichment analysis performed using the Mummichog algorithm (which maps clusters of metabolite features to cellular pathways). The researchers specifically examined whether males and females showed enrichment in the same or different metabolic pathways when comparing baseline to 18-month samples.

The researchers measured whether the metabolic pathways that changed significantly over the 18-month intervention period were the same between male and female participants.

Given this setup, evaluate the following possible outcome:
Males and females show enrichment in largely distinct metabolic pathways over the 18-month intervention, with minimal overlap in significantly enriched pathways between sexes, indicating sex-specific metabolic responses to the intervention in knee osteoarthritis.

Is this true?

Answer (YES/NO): YES